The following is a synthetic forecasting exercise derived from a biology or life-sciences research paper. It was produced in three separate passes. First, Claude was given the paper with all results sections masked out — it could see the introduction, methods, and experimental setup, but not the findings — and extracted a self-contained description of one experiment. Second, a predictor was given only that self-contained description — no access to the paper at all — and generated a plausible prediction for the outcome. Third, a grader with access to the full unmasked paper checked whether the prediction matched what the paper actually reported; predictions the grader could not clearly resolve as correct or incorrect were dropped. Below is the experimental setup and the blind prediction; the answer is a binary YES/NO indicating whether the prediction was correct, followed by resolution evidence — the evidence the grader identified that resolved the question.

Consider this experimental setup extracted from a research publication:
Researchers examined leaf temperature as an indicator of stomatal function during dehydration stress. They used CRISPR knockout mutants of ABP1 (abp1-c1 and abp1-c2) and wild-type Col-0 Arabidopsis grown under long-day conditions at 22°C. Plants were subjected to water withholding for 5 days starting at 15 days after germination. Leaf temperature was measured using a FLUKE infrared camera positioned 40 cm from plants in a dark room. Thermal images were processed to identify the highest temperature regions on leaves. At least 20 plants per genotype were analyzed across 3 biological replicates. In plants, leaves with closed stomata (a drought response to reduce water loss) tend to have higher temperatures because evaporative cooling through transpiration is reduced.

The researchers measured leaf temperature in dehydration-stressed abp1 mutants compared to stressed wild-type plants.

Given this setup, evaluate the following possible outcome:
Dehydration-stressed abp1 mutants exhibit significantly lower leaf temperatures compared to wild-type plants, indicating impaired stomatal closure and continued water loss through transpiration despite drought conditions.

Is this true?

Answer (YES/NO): NO